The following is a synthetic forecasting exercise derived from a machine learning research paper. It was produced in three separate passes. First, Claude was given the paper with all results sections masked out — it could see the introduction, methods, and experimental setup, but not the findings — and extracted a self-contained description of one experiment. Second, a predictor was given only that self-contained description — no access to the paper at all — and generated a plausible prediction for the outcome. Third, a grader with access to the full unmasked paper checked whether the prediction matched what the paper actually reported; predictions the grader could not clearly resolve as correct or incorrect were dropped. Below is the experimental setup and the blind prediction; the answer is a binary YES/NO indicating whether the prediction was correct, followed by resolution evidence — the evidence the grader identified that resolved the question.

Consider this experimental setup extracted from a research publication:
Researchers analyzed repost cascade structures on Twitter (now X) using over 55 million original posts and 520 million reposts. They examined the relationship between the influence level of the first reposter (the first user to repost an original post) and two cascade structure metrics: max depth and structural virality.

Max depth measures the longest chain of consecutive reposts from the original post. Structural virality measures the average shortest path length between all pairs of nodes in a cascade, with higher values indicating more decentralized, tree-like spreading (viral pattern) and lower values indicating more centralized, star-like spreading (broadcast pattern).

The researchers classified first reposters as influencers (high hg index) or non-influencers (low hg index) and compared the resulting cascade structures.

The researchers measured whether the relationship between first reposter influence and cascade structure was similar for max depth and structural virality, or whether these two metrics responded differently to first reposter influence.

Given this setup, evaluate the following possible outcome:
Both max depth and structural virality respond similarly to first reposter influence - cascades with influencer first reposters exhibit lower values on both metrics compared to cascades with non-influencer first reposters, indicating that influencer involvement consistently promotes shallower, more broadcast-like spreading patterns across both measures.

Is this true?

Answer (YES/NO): NO